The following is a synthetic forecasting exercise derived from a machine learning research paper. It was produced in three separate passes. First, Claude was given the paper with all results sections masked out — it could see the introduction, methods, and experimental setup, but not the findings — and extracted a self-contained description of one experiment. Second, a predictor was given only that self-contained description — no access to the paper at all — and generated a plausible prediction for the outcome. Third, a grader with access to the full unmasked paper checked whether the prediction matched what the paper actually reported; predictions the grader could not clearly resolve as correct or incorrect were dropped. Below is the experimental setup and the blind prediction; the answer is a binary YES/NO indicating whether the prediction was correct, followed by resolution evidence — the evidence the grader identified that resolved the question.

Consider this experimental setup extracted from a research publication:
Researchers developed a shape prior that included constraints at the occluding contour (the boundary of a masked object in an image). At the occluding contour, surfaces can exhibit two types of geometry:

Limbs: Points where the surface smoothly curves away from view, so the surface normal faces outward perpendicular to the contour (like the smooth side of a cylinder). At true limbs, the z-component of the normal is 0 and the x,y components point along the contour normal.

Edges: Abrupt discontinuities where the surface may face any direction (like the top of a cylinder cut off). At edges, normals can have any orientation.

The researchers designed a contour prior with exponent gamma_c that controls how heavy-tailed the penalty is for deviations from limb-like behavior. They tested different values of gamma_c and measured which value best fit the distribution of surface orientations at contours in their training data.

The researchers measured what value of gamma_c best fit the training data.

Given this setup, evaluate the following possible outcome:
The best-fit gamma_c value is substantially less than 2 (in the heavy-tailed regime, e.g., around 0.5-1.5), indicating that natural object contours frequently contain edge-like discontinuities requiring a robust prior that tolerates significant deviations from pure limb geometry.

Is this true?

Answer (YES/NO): YES